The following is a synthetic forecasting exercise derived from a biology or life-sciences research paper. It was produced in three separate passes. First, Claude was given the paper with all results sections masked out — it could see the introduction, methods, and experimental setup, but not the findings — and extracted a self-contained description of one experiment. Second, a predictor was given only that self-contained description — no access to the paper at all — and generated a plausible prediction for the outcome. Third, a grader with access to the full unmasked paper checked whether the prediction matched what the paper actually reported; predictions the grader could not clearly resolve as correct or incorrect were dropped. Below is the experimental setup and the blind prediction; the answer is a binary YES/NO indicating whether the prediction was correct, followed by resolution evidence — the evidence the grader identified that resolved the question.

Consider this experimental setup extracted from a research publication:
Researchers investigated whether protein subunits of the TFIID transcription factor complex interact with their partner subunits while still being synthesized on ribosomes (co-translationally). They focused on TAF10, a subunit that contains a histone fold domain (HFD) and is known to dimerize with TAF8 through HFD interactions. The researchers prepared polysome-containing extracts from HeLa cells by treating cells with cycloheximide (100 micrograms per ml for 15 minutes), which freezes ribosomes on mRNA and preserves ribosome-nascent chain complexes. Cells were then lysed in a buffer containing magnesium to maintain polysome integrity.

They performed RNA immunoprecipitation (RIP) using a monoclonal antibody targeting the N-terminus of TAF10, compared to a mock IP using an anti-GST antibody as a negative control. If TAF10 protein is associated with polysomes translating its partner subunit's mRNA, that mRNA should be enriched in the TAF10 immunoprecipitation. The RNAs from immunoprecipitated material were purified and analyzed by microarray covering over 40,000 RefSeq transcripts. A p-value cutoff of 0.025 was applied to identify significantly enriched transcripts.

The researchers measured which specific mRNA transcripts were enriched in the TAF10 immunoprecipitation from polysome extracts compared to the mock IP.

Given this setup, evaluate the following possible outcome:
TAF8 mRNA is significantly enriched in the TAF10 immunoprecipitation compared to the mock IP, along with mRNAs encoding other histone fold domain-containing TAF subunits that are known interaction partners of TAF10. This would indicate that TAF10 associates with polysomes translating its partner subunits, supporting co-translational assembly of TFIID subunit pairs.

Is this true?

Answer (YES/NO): NO